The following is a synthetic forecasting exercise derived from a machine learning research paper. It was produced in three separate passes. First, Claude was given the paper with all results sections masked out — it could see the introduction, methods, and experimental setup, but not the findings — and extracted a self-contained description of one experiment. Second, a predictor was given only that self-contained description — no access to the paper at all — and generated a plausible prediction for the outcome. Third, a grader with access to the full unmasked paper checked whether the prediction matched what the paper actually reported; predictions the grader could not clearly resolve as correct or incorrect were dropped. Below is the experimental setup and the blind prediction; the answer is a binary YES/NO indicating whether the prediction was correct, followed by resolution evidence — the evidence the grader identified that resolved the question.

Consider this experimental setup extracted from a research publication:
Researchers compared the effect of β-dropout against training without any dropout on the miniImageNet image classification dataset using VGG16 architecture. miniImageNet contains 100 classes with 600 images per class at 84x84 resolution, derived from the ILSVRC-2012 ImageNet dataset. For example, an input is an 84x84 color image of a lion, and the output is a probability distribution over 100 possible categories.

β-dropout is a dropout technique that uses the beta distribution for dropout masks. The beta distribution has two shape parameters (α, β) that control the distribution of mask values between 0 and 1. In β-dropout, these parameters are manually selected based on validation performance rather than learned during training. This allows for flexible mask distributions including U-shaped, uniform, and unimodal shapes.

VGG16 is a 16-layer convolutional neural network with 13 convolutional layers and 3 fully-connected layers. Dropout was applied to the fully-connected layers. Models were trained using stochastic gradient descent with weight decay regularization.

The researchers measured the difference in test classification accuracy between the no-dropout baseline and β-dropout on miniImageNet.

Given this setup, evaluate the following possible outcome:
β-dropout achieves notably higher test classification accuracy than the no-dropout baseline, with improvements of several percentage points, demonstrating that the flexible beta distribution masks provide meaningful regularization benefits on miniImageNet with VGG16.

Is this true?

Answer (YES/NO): NO